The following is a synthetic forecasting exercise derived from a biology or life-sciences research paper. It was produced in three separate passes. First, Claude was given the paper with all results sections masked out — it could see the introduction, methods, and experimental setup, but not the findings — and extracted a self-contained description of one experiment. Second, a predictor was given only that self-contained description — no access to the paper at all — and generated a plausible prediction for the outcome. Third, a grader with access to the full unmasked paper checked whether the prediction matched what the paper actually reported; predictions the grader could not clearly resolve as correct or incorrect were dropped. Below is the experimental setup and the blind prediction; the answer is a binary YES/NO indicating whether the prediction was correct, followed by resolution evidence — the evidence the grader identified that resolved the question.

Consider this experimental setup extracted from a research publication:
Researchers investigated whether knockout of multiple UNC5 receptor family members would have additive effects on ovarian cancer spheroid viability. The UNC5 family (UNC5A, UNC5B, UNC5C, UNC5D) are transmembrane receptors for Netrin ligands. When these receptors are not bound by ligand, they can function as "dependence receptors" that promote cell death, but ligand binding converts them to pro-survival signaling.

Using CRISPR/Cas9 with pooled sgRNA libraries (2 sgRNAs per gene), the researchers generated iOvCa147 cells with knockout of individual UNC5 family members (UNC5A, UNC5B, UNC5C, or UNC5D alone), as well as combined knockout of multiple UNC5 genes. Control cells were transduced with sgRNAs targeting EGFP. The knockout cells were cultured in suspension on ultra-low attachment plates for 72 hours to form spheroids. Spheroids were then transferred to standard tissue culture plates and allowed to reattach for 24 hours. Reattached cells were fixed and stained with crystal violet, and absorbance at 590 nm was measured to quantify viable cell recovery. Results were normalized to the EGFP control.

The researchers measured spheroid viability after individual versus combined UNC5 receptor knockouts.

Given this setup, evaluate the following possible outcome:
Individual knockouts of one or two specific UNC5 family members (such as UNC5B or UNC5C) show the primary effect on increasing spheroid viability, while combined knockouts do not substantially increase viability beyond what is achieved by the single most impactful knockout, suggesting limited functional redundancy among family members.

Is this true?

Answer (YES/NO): NO